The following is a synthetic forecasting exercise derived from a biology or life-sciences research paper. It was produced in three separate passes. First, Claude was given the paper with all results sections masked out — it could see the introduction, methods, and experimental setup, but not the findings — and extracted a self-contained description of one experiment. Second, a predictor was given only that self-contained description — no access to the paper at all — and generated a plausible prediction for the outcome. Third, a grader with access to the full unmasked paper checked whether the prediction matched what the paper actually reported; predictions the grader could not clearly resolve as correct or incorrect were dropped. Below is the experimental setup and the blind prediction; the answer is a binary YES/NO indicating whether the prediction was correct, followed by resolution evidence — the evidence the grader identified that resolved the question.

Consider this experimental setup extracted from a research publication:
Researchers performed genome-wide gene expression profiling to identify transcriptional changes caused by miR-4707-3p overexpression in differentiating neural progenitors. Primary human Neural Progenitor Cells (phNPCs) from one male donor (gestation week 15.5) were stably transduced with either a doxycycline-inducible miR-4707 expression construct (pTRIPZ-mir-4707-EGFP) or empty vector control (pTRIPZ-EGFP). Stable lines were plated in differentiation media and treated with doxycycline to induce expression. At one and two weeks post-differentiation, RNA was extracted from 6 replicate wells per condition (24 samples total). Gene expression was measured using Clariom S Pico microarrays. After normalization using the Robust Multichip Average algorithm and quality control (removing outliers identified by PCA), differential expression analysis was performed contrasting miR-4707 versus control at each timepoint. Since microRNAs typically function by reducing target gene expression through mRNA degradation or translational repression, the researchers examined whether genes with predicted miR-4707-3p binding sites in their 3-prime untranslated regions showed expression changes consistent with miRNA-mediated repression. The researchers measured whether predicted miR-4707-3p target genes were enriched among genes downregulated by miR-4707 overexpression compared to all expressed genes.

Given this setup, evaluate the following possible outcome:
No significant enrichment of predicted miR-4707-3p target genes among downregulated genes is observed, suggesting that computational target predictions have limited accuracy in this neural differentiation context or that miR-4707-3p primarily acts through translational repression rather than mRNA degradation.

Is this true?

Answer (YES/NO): NO